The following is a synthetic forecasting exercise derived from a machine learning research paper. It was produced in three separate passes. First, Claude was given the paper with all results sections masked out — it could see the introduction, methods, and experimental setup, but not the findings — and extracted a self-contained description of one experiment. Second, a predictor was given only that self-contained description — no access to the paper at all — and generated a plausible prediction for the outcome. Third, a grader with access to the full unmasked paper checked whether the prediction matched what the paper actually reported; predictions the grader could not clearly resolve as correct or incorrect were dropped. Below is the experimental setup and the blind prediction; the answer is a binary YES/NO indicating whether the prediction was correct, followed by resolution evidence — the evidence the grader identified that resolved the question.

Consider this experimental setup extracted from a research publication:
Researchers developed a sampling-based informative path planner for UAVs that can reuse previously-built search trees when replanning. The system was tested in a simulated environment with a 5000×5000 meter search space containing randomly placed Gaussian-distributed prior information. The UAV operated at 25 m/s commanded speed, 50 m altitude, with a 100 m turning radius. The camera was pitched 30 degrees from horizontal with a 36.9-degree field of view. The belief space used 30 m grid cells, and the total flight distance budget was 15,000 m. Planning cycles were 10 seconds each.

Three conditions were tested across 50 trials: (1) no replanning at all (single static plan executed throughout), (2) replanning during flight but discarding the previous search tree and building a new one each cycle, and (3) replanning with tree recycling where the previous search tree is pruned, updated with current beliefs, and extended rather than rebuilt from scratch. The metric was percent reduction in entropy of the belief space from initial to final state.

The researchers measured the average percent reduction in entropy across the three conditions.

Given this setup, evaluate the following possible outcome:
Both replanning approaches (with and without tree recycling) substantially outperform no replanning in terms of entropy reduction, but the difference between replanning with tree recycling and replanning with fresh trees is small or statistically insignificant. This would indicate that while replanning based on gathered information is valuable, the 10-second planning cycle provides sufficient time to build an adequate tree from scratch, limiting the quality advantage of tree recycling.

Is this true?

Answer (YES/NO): NO